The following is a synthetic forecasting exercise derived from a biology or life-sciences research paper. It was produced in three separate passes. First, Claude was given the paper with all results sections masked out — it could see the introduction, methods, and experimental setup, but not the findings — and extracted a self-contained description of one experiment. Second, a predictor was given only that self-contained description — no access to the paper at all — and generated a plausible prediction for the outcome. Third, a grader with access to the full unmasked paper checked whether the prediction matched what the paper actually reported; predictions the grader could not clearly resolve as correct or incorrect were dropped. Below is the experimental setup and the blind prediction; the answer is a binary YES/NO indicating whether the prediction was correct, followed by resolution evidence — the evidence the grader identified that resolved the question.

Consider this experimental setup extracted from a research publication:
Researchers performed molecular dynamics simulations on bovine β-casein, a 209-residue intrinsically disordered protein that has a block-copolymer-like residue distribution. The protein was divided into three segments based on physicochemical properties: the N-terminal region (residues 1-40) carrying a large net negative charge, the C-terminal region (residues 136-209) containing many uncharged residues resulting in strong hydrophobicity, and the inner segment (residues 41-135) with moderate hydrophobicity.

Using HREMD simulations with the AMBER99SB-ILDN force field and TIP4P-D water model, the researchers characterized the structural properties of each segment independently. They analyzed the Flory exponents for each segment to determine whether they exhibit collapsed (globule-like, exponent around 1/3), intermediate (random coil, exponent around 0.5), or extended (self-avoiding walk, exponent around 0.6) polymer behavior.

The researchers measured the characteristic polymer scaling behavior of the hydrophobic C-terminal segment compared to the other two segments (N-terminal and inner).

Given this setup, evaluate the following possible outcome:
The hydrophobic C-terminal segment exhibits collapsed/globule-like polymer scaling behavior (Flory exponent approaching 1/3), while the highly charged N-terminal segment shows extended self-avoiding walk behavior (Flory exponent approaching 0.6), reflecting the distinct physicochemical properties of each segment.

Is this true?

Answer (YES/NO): NO